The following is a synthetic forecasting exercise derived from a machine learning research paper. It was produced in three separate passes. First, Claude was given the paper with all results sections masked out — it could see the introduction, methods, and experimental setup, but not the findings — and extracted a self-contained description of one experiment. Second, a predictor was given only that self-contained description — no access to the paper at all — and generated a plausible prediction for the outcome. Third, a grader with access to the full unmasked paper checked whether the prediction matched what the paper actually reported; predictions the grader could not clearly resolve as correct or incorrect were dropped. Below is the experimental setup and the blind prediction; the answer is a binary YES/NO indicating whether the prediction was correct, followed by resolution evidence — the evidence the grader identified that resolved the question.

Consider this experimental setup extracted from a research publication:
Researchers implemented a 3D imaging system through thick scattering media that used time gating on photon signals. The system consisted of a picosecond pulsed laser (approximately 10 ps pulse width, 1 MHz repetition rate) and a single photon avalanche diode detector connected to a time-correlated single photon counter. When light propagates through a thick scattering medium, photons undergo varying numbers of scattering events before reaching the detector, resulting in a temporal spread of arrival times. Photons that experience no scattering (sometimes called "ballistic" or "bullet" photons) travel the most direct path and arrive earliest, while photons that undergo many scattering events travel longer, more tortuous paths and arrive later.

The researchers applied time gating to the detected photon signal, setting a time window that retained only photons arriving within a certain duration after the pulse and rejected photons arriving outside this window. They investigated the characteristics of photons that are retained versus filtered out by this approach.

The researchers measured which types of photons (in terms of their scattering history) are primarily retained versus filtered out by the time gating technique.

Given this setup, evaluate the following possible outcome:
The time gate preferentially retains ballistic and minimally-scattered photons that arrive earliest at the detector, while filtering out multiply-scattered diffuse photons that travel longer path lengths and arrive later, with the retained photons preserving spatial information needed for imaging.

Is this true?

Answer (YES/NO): YES